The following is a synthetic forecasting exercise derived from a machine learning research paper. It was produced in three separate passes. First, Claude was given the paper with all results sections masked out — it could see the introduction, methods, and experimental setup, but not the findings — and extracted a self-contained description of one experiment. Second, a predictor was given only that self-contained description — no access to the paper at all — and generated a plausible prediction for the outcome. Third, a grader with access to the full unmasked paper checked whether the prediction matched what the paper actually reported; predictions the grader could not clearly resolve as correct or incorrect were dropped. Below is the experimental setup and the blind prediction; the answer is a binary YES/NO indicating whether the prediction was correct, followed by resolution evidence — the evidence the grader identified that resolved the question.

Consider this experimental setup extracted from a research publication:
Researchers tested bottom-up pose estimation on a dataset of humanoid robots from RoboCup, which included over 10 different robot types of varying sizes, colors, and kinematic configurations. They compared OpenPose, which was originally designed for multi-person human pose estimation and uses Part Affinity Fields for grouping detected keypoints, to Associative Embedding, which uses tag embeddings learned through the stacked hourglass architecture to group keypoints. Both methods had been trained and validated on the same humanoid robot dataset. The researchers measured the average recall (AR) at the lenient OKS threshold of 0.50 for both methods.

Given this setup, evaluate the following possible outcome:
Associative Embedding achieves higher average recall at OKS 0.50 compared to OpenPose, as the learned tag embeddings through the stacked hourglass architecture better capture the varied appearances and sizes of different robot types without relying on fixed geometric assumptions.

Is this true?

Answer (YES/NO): NO